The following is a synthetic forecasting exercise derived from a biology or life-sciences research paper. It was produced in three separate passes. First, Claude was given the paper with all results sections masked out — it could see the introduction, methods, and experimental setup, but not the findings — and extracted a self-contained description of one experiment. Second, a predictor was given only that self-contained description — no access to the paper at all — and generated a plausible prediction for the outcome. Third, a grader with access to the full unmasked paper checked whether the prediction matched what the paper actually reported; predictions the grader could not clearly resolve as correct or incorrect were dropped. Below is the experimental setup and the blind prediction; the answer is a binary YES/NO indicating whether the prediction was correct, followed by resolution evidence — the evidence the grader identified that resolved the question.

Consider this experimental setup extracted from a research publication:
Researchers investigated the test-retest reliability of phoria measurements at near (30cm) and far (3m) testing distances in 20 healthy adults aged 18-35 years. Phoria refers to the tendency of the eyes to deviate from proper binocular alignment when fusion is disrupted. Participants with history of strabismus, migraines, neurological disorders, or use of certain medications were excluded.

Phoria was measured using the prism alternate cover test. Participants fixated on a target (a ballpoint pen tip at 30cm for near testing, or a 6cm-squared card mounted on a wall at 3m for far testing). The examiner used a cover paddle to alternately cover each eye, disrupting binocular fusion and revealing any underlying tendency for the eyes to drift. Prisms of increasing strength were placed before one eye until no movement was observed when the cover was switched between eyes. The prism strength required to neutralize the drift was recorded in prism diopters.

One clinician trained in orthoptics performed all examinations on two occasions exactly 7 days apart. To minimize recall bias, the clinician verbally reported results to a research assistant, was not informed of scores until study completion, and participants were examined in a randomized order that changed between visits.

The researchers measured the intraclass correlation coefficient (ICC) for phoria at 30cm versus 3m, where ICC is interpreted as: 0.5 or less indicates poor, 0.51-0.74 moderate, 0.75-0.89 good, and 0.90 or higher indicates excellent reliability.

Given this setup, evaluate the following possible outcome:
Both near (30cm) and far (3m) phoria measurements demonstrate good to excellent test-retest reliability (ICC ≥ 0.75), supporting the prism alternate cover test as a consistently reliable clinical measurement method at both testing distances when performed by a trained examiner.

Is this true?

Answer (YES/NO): NO